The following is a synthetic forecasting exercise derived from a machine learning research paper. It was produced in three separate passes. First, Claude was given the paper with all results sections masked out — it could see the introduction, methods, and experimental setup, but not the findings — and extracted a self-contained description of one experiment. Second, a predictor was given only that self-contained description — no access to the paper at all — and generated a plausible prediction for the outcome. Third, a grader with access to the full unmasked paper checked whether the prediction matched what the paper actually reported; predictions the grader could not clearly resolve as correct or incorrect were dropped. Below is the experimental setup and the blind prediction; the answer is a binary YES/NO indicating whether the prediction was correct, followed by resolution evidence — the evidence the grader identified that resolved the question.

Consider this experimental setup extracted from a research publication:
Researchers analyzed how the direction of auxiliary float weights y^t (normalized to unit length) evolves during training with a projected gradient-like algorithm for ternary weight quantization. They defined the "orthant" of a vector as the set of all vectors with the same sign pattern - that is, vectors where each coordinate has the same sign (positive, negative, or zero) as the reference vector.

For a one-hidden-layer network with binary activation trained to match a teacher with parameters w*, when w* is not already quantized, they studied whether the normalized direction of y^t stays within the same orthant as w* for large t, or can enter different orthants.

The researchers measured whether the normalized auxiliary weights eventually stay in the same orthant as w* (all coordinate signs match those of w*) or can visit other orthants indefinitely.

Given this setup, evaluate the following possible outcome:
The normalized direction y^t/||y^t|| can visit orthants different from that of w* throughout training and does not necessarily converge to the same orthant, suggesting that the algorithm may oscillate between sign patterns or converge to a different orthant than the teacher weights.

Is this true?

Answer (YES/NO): NO